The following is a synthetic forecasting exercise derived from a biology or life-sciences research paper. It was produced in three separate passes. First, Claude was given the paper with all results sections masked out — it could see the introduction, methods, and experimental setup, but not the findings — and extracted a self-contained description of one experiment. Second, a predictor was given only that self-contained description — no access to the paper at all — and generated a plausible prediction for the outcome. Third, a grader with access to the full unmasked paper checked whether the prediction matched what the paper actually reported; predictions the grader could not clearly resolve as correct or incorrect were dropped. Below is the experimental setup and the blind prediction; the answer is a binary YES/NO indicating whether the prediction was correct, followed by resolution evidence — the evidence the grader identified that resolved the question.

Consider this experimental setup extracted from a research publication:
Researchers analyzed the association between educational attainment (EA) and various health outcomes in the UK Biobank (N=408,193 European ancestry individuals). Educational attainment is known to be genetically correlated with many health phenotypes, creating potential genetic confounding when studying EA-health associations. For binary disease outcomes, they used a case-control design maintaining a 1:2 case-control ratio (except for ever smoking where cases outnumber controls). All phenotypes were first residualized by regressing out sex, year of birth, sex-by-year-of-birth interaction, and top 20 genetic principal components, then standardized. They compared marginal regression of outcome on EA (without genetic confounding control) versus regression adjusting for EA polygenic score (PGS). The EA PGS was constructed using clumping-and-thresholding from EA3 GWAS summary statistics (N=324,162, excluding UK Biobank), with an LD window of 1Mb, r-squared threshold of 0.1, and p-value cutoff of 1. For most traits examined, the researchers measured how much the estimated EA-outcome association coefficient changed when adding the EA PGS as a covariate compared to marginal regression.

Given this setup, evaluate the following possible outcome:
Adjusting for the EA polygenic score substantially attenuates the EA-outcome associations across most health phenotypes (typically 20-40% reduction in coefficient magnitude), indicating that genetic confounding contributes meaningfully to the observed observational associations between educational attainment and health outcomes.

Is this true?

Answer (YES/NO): NO